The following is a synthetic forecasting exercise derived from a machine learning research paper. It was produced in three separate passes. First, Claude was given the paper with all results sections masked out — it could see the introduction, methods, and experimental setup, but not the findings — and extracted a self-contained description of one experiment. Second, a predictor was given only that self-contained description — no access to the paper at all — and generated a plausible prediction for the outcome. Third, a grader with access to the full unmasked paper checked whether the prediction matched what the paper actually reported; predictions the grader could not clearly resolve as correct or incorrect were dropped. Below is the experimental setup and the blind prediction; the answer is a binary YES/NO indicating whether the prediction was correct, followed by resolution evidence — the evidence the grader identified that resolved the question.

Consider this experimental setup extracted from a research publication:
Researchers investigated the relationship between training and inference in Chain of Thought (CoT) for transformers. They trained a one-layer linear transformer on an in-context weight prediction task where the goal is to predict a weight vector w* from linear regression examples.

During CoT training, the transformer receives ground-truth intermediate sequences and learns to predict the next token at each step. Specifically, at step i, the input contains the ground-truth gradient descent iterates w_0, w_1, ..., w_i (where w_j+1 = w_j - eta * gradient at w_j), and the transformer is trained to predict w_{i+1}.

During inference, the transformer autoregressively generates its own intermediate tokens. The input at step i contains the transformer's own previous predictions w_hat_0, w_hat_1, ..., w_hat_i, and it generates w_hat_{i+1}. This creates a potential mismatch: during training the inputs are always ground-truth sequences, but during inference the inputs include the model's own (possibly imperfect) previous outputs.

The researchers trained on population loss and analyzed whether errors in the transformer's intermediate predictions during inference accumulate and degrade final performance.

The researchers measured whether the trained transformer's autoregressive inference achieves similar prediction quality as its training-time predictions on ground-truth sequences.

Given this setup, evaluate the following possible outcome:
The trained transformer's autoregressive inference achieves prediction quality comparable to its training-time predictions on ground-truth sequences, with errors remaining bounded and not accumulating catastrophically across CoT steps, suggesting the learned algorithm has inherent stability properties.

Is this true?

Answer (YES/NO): YES